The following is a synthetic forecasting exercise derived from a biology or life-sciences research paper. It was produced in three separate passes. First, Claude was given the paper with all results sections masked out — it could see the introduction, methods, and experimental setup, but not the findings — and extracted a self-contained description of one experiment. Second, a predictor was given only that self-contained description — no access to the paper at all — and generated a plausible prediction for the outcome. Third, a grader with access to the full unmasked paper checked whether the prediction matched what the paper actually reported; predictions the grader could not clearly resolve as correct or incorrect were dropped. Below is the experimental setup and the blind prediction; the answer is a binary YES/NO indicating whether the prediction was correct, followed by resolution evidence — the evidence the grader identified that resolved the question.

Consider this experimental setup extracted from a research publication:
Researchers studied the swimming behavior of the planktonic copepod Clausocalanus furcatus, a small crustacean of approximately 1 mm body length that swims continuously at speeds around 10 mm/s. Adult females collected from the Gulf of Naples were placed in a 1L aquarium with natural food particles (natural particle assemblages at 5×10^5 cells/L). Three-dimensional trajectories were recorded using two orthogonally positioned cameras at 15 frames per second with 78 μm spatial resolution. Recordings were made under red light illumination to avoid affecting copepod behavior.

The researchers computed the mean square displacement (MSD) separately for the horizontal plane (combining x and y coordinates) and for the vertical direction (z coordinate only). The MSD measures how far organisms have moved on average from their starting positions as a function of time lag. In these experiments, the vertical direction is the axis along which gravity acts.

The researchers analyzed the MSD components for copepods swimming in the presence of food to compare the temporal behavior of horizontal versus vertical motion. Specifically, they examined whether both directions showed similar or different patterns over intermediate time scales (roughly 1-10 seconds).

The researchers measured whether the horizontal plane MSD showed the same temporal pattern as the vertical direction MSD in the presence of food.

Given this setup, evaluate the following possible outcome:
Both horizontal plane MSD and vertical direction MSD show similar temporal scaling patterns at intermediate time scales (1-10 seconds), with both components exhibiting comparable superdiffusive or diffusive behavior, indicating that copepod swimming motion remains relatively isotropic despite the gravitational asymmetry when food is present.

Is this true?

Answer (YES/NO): NO